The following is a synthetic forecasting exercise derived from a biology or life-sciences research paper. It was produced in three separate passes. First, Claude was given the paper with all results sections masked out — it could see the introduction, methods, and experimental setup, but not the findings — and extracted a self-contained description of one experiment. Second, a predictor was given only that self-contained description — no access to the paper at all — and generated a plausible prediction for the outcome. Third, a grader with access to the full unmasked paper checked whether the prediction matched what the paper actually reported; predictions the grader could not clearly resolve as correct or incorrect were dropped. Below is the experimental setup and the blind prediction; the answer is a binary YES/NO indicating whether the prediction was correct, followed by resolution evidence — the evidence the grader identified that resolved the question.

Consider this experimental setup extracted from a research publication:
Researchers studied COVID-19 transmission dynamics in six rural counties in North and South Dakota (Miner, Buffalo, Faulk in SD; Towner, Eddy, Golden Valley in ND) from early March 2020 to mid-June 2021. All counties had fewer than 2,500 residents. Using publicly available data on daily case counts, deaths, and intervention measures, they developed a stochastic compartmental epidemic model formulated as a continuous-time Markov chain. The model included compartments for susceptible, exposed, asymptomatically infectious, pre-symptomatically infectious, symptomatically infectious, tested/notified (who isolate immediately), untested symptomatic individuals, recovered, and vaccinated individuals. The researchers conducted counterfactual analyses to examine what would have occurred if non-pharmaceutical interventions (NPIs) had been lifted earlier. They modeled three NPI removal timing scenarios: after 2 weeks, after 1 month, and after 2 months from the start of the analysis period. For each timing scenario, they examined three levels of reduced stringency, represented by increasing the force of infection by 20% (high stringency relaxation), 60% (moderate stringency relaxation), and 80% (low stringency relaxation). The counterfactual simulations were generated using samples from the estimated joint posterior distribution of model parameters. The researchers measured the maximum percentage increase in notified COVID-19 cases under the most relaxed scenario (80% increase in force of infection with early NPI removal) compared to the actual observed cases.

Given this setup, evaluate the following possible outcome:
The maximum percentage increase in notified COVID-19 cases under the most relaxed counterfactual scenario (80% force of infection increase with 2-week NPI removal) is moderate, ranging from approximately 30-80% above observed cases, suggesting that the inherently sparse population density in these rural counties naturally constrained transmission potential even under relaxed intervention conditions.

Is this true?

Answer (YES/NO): YES